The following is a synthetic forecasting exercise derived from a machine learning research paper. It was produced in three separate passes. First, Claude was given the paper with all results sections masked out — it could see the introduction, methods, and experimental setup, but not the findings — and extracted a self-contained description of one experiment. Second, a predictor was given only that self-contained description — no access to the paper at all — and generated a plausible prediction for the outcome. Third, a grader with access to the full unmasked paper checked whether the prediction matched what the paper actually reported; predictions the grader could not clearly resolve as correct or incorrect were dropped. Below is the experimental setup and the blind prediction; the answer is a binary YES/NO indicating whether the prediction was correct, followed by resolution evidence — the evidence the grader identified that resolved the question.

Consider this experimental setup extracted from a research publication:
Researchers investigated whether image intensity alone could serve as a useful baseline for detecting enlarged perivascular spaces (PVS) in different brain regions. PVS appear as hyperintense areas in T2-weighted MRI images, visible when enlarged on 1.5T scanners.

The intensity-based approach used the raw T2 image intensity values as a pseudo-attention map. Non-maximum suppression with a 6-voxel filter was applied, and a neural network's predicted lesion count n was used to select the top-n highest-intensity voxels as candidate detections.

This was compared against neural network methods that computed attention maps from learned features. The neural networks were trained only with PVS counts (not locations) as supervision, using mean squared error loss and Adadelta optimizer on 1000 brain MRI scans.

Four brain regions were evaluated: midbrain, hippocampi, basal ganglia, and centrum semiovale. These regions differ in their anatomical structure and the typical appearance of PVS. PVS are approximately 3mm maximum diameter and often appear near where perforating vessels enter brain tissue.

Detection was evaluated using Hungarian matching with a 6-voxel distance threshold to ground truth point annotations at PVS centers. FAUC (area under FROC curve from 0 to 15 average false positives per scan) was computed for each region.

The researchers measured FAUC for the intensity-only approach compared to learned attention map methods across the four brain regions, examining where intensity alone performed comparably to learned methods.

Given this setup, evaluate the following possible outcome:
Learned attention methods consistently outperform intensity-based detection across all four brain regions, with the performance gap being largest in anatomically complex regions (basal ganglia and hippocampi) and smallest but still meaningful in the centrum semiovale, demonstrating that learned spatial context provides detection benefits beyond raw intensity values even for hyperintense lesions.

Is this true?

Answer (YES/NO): NO